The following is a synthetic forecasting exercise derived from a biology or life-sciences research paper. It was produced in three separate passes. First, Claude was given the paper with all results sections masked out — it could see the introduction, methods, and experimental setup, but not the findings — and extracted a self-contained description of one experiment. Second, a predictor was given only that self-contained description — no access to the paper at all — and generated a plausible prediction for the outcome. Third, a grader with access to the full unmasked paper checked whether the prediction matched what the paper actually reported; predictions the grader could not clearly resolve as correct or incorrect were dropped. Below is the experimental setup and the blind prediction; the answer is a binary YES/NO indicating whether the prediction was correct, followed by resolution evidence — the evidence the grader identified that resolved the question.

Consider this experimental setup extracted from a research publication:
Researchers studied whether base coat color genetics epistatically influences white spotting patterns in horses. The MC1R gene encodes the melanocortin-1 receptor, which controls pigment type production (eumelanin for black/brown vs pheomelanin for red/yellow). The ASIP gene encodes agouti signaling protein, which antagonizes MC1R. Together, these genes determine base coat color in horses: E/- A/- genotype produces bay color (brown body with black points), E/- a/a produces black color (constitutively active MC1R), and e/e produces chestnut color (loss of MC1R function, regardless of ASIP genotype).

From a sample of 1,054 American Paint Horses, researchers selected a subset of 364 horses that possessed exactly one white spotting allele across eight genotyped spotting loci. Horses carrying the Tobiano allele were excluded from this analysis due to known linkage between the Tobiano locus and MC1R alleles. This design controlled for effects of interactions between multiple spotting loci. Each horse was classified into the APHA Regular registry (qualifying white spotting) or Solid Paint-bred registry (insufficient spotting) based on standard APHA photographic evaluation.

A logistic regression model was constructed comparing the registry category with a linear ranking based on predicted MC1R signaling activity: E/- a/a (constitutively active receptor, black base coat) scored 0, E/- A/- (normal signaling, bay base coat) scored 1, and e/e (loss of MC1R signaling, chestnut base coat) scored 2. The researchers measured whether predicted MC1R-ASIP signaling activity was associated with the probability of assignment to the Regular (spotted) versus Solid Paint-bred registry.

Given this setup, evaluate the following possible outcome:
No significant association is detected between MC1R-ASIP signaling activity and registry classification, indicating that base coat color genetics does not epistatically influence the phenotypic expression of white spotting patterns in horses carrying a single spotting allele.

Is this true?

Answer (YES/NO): NO